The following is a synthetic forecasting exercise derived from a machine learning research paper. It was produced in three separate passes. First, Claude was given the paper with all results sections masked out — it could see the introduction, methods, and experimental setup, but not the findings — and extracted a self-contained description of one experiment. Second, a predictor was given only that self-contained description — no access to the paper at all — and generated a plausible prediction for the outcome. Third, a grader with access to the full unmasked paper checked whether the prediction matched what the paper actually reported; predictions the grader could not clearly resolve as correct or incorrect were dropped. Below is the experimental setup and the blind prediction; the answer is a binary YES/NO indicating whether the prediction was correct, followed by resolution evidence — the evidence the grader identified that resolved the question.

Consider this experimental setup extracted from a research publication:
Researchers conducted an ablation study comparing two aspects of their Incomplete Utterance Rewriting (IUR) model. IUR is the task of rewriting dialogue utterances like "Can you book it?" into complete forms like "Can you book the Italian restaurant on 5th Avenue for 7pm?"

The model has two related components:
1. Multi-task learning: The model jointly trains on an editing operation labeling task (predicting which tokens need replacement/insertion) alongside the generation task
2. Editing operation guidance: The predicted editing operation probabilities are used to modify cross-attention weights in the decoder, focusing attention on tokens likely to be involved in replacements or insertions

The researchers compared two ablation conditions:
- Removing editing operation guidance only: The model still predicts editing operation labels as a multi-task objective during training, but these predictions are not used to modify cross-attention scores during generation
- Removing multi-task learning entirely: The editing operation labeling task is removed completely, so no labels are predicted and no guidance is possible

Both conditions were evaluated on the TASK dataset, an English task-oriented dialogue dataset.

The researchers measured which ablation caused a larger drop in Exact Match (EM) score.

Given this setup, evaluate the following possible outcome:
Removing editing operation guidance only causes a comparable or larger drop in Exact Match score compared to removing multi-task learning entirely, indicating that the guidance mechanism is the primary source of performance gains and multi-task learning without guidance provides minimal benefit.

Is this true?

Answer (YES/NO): NO